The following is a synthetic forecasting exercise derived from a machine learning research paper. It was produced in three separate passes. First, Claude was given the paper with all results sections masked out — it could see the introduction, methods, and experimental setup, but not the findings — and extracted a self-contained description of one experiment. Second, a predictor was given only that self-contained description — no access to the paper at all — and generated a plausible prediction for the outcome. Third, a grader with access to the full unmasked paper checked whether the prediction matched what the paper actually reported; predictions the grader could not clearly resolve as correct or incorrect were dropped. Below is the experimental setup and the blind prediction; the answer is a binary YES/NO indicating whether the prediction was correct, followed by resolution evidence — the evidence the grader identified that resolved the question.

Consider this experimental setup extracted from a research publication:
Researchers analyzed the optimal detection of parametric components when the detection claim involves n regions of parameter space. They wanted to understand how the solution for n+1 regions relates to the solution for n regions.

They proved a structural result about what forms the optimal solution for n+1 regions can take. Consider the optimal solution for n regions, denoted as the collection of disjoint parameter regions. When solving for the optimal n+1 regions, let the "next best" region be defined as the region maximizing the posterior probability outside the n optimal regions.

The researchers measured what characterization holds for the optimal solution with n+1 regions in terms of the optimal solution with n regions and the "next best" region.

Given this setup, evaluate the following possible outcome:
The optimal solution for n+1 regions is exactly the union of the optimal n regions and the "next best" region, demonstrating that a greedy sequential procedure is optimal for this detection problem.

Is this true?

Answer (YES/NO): NO